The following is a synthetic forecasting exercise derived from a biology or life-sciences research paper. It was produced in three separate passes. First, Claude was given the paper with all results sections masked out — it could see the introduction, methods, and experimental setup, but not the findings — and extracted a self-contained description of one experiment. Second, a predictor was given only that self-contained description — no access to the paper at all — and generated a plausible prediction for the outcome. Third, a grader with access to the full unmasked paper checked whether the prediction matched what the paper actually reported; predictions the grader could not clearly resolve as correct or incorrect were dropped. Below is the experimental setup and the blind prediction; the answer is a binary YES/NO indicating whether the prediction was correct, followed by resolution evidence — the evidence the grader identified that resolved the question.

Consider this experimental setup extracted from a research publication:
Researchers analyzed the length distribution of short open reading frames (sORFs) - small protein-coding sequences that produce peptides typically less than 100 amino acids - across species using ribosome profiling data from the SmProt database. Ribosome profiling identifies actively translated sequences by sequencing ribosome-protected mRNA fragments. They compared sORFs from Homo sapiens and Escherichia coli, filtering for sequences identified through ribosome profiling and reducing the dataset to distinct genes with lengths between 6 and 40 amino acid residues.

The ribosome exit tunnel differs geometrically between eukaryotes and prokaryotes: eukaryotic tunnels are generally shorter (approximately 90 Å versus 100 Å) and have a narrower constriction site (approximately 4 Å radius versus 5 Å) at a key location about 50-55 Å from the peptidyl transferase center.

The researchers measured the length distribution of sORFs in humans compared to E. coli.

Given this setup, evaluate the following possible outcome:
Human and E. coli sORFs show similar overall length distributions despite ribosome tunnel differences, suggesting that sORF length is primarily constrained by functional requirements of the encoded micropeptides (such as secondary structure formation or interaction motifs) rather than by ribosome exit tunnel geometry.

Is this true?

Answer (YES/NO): NO